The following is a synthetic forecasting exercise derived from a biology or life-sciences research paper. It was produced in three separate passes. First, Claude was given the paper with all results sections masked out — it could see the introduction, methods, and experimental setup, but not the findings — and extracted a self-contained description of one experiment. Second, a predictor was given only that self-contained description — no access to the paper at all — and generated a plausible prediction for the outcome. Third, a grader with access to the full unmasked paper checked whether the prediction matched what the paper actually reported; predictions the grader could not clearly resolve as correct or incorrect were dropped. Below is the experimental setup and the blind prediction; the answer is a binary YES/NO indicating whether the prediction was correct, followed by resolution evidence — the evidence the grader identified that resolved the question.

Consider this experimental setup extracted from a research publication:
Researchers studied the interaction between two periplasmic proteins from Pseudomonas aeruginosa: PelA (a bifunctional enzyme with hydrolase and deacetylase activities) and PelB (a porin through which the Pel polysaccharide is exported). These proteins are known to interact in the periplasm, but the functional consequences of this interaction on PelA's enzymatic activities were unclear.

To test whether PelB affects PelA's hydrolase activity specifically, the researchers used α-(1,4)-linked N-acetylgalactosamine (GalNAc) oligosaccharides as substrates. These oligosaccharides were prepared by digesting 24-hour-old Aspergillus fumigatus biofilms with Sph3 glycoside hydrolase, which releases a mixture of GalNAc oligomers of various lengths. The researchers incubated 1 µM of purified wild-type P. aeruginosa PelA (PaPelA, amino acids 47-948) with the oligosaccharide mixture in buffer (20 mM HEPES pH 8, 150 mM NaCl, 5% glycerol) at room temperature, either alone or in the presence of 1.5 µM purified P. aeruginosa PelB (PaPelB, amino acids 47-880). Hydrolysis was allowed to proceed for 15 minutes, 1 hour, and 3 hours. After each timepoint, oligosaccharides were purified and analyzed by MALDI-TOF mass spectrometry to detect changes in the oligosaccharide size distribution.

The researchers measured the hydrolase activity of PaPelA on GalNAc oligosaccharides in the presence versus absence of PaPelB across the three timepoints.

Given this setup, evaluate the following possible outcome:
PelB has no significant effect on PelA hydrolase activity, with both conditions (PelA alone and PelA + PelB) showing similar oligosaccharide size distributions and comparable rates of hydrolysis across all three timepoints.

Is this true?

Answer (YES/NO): YES